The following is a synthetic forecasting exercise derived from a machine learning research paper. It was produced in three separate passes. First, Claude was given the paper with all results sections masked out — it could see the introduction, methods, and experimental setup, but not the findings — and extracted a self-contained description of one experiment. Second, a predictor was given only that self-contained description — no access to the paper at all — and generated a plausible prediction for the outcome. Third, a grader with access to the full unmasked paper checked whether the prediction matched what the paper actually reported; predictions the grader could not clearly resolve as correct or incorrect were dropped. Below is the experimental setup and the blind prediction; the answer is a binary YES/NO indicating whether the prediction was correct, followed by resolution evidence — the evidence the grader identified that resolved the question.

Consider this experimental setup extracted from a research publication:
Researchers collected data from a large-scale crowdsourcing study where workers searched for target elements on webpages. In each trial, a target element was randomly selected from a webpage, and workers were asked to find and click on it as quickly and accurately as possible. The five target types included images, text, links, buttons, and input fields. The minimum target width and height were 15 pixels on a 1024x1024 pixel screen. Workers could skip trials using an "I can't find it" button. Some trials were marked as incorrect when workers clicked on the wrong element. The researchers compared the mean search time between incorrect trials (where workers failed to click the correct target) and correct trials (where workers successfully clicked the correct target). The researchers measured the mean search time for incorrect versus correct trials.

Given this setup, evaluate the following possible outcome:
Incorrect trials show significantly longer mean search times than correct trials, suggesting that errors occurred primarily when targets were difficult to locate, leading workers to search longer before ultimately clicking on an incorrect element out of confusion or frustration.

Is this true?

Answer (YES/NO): YES